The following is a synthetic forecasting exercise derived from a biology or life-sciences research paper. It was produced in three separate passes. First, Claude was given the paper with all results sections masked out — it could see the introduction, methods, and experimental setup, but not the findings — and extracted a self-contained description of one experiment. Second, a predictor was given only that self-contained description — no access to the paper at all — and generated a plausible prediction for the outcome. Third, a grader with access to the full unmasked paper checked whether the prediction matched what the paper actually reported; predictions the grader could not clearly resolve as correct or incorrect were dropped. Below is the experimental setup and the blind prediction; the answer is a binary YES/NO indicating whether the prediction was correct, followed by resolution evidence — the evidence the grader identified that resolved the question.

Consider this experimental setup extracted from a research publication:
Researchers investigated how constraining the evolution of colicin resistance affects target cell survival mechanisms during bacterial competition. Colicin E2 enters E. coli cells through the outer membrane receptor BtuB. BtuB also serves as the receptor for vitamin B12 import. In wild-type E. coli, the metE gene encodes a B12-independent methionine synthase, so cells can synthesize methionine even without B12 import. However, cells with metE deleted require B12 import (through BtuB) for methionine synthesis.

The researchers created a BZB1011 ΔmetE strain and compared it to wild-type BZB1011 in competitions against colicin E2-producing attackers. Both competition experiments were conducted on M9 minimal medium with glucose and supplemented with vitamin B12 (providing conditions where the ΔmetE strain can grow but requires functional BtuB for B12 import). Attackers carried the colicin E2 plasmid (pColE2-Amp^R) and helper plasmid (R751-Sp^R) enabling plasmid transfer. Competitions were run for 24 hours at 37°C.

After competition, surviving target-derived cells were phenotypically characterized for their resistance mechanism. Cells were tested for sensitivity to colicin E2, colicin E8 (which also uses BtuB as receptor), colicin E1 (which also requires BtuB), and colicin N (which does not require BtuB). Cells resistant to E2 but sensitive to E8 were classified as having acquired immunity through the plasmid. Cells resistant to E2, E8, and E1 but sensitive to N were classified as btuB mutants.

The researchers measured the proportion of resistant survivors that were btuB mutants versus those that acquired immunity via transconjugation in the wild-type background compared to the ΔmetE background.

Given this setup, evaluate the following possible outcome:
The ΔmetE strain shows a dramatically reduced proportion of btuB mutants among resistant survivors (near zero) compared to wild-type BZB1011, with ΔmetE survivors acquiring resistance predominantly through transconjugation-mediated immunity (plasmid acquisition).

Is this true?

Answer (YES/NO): YES